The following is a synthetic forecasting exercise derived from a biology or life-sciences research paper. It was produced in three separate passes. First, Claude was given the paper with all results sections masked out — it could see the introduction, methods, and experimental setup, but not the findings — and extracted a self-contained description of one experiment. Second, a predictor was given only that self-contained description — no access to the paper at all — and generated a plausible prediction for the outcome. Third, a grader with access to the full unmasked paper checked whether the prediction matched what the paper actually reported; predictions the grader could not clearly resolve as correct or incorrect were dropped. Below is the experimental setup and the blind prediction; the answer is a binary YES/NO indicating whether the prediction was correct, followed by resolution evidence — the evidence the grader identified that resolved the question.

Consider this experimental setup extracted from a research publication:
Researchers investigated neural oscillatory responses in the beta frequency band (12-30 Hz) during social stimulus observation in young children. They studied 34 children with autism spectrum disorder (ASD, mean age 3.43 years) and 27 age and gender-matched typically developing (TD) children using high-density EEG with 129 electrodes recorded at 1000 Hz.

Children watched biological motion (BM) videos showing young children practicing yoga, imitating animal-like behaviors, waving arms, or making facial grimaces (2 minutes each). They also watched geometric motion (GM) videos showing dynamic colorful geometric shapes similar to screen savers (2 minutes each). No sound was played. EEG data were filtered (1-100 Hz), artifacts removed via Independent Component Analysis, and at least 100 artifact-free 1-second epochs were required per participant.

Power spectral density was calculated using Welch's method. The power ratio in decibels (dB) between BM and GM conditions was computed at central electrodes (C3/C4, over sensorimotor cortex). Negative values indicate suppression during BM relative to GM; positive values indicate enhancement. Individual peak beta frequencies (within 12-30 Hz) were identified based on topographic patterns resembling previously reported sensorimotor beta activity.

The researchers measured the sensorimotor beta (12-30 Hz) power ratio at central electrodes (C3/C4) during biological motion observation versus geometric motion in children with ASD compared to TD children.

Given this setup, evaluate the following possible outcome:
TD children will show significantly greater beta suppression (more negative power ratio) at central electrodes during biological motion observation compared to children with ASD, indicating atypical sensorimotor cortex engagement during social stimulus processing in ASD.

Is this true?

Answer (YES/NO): NO